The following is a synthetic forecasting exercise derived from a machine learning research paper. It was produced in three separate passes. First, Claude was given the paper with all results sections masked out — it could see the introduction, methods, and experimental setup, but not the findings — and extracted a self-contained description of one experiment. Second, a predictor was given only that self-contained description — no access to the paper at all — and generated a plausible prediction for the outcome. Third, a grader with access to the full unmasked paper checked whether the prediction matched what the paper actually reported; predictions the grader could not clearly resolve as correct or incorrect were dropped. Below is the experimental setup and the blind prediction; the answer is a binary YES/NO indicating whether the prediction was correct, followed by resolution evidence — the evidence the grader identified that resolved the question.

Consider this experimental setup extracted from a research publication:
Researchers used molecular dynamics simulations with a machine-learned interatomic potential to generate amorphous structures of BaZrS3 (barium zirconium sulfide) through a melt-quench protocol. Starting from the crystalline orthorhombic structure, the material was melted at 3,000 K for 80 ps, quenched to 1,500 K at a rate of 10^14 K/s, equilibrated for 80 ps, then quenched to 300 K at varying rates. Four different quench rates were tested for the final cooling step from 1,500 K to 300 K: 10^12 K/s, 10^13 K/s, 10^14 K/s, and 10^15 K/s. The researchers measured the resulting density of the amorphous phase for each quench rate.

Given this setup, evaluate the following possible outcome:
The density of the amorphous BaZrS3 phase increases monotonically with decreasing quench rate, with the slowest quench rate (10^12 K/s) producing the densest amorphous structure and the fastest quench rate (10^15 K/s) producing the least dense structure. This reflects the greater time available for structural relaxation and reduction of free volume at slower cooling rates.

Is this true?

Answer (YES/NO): YES